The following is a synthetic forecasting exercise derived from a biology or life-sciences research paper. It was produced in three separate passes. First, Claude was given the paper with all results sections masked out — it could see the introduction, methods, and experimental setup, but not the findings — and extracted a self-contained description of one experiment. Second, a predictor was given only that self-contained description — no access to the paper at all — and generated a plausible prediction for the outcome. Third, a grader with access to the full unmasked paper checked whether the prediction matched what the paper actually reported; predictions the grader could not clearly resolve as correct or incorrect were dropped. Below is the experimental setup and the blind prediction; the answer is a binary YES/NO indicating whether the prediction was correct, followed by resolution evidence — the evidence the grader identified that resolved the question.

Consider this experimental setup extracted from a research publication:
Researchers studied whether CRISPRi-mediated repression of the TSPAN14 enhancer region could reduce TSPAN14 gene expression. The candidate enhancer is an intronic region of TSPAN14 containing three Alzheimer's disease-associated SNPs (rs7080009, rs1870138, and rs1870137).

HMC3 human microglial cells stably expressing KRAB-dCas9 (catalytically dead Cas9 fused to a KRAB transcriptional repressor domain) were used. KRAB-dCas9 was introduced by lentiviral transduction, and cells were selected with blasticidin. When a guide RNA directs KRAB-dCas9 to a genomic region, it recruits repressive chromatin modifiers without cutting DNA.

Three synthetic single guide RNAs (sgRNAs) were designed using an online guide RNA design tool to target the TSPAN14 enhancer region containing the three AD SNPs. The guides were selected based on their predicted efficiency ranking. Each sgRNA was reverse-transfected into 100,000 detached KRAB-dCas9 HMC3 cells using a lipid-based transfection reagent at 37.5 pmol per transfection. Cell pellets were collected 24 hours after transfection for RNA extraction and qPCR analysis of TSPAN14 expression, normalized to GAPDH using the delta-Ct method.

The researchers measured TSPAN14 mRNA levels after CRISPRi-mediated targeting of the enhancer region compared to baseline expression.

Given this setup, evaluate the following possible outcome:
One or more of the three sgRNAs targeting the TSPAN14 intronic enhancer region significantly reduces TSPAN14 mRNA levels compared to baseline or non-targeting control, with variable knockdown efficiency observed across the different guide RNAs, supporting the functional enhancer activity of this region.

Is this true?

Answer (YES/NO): YES